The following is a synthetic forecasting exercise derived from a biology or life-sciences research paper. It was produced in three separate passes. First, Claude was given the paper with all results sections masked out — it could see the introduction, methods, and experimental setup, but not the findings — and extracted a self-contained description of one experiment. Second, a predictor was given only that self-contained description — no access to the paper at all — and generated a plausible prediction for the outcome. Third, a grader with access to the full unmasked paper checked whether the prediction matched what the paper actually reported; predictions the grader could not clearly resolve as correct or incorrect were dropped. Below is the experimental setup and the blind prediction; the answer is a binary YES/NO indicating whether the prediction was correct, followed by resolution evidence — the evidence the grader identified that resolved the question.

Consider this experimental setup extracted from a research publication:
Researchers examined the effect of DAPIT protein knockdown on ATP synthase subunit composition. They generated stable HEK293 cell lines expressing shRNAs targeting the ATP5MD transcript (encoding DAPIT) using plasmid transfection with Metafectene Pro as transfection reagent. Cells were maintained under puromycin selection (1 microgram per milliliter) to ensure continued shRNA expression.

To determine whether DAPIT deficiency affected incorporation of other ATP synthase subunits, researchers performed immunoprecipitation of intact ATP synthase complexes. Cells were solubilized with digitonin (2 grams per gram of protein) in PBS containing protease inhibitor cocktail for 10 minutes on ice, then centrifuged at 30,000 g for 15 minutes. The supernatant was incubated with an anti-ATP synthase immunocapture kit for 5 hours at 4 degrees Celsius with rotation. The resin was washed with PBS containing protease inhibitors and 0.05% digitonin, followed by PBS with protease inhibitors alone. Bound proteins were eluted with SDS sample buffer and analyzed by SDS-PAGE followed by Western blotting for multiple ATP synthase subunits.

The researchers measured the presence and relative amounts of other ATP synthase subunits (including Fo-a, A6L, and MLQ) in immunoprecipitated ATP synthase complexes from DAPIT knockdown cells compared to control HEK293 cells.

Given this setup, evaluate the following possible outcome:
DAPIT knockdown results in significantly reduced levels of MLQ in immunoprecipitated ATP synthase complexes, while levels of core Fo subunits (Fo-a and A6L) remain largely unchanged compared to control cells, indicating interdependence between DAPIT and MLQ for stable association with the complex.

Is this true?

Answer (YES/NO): NO